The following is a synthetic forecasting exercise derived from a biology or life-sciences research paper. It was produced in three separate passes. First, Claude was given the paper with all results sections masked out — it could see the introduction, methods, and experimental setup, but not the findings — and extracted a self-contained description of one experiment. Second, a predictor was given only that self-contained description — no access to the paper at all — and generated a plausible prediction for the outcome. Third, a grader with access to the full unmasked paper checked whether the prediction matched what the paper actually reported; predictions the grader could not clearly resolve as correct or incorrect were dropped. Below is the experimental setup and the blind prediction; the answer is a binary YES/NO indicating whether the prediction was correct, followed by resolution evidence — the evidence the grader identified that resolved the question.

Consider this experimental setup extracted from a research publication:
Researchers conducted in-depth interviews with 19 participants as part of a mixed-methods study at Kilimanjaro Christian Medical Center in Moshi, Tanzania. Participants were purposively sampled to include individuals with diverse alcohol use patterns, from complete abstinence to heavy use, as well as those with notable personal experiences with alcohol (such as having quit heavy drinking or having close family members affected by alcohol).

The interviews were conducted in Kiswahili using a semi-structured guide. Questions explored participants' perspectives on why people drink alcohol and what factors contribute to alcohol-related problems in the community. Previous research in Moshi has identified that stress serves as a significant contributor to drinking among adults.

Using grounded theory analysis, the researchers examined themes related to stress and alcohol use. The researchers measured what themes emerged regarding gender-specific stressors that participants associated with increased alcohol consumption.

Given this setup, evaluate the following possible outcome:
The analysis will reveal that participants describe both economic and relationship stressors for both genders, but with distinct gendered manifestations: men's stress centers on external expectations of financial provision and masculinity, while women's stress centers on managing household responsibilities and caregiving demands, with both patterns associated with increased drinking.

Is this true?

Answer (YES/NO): NO